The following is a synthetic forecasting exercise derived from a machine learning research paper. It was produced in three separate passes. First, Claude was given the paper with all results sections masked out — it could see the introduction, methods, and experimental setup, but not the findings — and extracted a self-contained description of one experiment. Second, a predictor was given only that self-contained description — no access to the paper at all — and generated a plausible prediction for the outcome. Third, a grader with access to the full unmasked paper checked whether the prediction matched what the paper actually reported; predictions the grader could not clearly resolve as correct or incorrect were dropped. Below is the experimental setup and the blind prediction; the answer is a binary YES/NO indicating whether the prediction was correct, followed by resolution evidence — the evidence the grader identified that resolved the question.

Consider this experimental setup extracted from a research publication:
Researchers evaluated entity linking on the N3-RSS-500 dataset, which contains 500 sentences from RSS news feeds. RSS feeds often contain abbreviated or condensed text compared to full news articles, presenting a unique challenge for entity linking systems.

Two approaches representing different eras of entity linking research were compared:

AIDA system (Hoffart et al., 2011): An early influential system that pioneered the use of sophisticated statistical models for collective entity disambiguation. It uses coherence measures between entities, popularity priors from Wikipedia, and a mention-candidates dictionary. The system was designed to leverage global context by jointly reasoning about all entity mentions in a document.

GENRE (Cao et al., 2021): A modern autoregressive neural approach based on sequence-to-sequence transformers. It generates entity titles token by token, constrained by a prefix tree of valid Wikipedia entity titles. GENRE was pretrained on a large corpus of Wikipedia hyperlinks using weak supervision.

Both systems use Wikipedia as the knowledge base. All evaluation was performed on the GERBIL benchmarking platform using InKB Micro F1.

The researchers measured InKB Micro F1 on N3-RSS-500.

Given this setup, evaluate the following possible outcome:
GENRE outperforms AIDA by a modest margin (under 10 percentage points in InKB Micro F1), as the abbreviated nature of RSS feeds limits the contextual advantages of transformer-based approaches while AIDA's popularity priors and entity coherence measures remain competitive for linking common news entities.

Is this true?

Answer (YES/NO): NO